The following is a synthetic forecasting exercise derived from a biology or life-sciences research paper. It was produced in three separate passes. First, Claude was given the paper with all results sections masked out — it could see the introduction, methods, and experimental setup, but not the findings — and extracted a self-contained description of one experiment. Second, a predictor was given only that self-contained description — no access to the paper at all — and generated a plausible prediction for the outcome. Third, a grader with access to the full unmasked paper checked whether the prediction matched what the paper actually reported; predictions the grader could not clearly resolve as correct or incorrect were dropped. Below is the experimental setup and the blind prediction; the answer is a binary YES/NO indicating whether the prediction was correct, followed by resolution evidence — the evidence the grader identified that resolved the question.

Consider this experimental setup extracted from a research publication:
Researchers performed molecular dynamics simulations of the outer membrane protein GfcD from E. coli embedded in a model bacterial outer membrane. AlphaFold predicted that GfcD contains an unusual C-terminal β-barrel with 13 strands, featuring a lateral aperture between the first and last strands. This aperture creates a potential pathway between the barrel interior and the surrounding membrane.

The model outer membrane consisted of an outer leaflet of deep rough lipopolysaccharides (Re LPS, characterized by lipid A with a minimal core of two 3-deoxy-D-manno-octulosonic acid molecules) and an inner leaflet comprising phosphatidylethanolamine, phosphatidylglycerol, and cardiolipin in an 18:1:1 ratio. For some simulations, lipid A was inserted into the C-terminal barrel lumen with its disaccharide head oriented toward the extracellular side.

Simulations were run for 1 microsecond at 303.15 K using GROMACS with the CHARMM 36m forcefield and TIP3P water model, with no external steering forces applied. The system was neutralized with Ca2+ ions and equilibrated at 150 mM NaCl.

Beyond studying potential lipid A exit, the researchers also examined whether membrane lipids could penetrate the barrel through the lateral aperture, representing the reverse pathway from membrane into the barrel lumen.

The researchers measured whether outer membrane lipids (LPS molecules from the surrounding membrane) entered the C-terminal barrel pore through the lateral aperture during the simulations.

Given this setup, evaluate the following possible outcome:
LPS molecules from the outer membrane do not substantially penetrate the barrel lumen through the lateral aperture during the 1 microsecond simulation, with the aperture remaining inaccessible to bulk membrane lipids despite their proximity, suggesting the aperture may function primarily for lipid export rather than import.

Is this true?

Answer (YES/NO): YES